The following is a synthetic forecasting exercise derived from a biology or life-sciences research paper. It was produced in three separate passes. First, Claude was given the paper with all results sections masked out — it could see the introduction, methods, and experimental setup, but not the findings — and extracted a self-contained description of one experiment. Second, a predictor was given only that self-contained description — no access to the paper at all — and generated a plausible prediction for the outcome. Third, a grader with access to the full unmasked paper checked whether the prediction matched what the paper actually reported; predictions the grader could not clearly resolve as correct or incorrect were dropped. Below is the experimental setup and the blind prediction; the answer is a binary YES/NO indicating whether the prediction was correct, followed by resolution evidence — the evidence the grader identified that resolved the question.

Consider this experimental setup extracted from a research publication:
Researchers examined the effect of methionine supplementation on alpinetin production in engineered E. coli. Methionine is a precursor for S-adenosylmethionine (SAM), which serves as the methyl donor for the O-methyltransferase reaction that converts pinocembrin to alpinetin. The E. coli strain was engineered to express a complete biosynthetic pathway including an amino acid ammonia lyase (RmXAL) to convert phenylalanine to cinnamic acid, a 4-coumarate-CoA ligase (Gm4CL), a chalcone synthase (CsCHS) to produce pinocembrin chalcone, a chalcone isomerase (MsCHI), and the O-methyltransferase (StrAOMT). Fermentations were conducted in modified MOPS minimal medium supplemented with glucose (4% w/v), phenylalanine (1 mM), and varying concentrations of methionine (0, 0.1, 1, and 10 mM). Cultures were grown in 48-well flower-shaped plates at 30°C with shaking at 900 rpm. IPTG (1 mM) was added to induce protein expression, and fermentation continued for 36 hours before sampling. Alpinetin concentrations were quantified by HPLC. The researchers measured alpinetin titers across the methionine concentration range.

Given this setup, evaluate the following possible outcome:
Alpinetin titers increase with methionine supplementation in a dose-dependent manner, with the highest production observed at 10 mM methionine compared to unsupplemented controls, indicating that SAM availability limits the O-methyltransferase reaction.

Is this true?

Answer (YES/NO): NO